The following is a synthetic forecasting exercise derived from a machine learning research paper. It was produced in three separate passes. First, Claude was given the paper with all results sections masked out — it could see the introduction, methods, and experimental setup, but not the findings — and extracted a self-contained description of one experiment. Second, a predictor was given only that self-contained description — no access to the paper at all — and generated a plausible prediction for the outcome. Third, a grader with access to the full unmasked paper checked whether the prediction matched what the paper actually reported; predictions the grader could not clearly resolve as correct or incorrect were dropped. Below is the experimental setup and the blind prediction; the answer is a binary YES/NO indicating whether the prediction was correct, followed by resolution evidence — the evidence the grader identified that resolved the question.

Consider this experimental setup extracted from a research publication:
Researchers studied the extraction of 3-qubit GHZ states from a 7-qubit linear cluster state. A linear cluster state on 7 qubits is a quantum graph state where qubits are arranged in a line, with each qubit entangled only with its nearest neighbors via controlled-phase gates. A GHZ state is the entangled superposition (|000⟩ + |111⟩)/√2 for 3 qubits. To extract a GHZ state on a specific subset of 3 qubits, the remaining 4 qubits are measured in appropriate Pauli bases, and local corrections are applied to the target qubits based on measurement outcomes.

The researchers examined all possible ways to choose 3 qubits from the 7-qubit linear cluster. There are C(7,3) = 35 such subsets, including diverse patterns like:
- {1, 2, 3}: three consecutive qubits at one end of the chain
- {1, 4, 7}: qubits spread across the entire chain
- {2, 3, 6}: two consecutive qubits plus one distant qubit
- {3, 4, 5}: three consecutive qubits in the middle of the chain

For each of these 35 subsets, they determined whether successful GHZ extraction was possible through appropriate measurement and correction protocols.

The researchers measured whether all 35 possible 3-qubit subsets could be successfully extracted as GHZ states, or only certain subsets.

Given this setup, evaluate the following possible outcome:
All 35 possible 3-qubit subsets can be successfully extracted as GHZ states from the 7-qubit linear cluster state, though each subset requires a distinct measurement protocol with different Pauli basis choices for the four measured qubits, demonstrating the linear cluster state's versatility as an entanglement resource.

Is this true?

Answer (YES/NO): YES